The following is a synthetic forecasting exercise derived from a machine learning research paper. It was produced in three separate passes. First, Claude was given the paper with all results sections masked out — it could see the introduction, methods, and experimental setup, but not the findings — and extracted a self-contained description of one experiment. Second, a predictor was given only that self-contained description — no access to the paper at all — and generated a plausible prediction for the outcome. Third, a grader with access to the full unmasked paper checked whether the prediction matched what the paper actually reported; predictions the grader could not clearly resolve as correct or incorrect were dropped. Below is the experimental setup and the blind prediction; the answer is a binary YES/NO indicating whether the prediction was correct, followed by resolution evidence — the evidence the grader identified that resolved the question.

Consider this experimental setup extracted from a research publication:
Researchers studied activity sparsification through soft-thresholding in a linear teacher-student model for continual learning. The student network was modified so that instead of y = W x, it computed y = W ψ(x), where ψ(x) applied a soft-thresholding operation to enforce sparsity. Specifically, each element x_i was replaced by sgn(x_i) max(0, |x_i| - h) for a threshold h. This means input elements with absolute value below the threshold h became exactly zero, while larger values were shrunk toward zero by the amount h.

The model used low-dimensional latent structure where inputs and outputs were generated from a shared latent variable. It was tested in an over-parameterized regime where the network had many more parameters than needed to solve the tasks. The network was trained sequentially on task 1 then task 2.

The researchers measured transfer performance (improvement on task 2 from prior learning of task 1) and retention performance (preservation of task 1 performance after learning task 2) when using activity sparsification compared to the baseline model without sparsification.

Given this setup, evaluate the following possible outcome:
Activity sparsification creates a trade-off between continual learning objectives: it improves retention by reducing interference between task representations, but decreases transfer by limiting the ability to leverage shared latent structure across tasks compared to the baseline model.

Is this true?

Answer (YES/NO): NO